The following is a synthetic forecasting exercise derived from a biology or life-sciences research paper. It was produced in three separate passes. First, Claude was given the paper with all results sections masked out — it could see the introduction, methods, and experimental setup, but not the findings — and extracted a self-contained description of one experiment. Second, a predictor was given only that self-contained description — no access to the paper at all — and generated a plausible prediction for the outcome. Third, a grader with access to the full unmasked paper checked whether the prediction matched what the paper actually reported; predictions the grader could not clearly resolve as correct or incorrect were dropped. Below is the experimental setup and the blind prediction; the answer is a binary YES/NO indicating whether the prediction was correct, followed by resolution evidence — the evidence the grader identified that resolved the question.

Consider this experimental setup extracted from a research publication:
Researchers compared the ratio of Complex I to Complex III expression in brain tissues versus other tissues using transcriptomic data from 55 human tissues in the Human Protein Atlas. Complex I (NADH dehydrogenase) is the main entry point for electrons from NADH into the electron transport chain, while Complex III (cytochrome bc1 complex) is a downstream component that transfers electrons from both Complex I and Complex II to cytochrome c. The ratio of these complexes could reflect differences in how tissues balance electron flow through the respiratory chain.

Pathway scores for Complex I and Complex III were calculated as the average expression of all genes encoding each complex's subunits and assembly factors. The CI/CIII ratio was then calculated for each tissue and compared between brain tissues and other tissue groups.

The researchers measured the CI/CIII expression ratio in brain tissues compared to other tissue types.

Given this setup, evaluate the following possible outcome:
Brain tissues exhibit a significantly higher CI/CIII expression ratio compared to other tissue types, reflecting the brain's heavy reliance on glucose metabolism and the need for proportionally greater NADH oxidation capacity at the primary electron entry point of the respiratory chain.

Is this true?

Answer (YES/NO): YES